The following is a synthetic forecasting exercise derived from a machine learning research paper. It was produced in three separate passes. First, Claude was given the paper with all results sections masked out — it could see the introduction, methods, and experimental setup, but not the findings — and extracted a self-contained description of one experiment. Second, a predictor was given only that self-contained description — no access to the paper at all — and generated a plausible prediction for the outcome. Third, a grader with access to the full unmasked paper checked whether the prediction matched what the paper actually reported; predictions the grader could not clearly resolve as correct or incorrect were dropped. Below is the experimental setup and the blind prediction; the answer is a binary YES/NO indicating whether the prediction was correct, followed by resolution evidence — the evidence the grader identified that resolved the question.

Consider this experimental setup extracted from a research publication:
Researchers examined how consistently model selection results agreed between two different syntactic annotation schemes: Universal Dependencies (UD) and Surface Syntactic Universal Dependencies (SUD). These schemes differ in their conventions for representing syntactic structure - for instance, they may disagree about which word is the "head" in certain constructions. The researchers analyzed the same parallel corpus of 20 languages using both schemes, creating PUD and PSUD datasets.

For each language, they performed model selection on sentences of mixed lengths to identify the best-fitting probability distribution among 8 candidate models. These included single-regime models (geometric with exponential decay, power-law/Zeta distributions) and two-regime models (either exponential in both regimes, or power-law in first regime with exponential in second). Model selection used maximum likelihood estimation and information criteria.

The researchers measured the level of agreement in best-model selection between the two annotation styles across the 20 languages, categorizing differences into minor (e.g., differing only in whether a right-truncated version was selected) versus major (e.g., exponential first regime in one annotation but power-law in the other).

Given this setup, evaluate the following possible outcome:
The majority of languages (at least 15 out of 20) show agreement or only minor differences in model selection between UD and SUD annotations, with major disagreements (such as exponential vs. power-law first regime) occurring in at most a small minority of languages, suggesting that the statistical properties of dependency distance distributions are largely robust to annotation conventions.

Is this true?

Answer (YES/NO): YES